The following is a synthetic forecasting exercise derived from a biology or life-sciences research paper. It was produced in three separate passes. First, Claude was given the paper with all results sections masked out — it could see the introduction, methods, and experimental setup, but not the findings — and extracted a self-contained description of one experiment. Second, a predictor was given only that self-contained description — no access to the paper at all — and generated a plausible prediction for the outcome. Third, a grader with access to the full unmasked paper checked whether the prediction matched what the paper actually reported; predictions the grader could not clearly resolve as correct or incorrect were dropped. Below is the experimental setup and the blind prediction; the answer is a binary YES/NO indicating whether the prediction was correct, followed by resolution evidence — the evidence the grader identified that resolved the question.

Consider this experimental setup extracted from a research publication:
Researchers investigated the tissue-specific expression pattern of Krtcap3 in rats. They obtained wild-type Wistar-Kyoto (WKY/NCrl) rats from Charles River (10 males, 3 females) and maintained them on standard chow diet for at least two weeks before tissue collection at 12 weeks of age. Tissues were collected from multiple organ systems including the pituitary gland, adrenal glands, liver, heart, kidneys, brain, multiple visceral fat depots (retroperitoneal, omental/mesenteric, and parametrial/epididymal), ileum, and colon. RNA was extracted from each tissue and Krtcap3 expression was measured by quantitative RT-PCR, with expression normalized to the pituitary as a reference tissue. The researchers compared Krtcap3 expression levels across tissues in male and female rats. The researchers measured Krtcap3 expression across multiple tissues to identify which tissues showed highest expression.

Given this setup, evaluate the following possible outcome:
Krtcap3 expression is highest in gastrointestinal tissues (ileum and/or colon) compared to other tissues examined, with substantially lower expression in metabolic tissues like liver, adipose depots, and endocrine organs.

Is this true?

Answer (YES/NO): NO